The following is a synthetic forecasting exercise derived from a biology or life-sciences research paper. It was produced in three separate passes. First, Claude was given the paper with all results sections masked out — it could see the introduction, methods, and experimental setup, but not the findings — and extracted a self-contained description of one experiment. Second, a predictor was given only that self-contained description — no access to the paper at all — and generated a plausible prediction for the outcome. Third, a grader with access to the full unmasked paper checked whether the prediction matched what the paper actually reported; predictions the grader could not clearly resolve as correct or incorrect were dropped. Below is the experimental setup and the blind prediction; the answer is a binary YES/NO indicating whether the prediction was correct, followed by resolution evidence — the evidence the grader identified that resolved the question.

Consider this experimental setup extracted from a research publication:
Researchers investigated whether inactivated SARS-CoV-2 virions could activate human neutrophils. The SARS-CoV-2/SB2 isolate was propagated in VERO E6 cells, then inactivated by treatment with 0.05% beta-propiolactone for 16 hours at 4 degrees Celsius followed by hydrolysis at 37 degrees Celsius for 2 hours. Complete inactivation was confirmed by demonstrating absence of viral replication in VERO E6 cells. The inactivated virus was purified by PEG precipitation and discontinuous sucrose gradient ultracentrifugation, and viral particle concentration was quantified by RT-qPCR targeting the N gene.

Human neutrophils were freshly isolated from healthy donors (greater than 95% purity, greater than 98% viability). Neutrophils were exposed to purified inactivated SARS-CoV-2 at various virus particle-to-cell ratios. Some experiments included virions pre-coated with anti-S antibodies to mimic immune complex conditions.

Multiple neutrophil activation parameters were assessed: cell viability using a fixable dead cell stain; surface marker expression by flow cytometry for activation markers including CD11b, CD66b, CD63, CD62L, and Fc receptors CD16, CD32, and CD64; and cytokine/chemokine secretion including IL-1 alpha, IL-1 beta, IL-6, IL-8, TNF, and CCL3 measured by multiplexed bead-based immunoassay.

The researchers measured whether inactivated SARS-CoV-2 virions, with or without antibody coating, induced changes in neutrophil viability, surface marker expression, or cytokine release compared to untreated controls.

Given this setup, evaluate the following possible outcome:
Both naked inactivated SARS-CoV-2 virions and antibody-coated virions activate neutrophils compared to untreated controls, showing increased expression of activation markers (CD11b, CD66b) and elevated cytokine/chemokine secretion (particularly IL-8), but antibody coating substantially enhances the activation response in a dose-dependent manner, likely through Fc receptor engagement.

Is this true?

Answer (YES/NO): NO